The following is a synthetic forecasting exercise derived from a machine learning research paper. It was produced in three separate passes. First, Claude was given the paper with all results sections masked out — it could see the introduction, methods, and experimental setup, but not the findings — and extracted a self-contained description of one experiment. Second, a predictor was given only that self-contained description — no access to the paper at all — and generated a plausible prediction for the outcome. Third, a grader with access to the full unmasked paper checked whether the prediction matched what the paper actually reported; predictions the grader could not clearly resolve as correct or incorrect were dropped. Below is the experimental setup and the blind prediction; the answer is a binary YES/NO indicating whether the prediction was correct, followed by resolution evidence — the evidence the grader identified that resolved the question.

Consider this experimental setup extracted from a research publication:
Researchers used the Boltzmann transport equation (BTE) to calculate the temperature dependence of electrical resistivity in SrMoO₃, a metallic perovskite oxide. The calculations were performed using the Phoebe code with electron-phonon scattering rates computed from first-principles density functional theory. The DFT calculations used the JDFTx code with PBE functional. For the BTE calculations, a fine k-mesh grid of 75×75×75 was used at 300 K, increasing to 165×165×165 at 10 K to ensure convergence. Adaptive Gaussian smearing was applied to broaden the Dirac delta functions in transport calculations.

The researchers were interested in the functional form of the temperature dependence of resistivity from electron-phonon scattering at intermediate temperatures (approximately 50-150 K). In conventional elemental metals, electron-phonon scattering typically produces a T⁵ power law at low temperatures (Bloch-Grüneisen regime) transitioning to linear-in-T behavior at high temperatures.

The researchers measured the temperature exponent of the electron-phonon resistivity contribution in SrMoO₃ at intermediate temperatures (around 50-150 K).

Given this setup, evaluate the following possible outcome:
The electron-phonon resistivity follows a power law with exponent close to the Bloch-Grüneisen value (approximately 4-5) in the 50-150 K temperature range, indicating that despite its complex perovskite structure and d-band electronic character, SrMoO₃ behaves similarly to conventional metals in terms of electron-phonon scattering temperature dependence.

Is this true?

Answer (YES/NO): NO